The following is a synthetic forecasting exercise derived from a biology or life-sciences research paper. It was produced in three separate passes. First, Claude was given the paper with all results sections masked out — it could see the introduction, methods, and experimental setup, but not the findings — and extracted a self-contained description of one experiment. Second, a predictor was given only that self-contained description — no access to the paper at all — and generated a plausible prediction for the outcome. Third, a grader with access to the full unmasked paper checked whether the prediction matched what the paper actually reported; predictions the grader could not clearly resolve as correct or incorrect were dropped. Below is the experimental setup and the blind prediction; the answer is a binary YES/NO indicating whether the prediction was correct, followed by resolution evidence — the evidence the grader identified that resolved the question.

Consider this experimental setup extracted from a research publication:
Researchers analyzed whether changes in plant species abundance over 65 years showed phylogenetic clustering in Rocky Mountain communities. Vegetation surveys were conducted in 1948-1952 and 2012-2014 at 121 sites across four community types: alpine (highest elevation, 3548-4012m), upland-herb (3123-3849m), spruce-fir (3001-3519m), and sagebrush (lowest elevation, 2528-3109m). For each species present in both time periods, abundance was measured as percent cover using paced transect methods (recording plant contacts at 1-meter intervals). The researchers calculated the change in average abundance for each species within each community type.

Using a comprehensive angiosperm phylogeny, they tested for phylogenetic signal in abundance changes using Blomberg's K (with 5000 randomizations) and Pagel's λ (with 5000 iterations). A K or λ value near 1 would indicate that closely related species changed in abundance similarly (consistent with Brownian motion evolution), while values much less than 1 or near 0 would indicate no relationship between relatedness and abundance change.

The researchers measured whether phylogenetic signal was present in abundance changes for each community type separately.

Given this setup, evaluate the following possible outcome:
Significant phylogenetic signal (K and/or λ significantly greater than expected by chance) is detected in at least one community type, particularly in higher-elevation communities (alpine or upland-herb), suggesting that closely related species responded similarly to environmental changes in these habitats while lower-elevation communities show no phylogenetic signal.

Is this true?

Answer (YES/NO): NO